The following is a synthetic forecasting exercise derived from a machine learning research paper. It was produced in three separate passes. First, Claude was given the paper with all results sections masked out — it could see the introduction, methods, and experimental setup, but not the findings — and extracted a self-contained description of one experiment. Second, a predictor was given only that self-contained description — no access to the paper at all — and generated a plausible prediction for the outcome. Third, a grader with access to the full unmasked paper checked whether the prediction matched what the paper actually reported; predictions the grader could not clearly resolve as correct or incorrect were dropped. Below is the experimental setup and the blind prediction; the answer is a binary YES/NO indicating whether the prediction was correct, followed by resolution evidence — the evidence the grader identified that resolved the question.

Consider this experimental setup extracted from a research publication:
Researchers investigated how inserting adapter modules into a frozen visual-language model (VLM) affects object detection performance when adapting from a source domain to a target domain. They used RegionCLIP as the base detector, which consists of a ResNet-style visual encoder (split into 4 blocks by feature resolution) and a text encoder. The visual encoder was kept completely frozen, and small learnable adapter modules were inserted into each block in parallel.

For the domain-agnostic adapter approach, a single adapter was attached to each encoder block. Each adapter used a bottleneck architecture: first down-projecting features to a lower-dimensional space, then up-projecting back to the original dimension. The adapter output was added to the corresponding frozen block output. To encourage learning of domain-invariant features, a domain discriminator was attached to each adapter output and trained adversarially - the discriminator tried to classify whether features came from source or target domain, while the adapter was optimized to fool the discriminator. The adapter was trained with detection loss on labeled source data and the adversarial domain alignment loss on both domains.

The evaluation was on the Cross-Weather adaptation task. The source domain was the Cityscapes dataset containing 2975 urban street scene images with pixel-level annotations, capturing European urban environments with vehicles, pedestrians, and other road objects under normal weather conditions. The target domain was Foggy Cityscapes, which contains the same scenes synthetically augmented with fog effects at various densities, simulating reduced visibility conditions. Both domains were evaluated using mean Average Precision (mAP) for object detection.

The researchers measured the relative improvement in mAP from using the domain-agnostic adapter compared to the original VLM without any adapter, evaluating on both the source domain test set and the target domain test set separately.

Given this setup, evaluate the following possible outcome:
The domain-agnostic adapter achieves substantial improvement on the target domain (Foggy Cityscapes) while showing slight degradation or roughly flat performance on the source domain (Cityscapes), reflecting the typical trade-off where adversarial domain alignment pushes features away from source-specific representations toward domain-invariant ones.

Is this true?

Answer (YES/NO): NO